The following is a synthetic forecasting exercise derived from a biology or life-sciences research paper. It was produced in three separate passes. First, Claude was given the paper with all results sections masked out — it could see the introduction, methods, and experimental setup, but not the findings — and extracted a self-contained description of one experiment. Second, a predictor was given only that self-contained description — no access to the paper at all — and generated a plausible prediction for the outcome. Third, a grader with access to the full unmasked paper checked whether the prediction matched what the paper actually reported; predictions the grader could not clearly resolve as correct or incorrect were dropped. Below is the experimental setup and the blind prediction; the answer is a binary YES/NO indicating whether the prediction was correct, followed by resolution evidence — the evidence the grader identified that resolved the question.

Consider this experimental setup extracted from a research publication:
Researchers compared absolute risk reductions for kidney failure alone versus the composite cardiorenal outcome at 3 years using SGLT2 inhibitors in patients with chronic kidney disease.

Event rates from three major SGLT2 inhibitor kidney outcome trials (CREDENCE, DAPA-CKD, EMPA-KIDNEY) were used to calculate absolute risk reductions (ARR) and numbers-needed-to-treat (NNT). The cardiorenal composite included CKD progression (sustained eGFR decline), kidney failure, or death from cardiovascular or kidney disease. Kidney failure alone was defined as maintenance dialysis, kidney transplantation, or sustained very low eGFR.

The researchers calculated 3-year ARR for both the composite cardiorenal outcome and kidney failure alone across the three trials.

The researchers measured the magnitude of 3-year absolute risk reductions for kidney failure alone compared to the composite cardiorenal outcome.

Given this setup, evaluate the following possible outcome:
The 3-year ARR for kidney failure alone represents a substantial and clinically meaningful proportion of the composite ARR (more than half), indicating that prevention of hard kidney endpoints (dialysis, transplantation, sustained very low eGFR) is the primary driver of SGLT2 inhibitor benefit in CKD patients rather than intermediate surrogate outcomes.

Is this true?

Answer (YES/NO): NO